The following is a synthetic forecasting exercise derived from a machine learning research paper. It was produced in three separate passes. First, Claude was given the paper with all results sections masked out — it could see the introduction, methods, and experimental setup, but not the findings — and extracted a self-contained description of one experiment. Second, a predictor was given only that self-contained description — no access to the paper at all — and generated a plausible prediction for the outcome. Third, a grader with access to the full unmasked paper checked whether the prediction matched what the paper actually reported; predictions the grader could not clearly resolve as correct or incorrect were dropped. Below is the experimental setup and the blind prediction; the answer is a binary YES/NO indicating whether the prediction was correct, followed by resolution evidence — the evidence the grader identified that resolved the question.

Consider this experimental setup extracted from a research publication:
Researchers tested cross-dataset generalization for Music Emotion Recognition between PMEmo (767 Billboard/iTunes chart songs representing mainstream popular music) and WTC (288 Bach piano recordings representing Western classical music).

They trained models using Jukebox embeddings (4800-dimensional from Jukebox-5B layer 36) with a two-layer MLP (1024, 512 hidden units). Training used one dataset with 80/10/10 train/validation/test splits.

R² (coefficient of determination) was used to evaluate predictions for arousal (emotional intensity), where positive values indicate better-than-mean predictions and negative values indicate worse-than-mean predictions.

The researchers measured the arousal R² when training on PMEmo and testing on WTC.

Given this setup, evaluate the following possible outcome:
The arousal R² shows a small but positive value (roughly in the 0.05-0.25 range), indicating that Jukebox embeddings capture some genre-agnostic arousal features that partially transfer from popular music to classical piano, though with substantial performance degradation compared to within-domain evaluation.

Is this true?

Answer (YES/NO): NO